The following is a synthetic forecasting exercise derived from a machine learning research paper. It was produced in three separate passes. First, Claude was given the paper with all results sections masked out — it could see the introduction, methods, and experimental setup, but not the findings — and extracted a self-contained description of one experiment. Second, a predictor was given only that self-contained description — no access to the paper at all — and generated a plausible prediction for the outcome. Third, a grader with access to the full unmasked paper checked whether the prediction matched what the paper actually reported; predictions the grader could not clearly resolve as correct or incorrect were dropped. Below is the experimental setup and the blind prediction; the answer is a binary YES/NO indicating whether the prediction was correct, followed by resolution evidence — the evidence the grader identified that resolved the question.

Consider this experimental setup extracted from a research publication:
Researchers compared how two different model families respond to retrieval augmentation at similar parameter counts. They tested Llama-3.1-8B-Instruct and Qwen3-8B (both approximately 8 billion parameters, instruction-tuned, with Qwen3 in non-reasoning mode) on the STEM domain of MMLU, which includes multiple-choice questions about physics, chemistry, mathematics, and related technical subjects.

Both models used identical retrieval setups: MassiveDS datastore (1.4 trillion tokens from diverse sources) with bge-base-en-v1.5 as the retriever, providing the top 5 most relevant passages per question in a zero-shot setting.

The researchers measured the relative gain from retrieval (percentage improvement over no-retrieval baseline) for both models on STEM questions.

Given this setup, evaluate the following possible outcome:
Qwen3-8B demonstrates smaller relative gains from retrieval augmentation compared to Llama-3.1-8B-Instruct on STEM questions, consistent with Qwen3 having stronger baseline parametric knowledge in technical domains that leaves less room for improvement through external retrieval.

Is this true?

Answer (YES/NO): YES